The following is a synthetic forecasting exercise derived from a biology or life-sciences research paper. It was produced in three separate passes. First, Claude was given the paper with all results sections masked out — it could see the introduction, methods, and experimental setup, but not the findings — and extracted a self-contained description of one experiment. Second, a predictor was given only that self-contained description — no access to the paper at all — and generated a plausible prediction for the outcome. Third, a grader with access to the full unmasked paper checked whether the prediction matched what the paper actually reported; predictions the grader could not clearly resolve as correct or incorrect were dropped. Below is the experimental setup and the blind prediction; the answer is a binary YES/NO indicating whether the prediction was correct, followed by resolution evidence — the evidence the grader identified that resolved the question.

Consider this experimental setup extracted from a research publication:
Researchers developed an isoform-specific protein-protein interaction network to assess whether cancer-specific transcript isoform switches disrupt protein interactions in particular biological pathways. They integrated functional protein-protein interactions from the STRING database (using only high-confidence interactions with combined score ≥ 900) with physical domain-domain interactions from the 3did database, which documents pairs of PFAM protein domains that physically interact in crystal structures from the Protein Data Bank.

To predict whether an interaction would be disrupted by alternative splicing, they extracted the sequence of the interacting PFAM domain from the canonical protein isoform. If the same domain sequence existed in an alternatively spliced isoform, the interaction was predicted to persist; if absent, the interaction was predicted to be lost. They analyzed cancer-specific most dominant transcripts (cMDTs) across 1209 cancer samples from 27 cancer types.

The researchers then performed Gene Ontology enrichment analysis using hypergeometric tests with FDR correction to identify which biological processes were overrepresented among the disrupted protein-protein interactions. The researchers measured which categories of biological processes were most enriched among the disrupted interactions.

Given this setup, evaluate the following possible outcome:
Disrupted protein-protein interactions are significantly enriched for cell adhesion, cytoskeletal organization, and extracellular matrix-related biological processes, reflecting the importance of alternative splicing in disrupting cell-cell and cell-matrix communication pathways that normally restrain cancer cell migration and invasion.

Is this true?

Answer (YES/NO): NO